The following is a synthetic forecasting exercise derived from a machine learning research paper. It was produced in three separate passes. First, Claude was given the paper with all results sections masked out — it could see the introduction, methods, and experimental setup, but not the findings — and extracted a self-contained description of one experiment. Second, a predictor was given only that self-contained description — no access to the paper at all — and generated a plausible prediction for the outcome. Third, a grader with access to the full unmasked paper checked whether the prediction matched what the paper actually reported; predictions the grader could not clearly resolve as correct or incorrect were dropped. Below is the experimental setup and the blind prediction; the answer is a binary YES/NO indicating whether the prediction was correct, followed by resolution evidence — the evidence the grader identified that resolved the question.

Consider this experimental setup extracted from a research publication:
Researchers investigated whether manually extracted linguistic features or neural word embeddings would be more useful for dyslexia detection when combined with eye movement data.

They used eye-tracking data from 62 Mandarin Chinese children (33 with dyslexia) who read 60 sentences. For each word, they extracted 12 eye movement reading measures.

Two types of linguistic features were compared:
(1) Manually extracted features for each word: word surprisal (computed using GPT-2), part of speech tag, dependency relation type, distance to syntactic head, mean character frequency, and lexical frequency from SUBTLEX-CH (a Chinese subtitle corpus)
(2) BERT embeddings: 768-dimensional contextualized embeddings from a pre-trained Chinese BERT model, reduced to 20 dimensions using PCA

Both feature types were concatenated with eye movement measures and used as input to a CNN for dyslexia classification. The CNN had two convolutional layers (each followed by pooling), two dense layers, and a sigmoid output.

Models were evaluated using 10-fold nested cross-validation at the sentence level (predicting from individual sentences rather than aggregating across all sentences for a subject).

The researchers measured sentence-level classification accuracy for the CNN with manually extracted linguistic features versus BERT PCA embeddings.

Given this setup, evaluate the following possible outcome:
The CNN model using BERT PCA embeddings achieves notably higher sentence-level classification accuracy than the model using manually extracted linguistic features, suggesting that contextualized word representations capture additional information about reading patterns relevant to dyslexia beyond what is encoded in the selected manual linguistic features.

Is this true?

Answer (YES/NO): NO